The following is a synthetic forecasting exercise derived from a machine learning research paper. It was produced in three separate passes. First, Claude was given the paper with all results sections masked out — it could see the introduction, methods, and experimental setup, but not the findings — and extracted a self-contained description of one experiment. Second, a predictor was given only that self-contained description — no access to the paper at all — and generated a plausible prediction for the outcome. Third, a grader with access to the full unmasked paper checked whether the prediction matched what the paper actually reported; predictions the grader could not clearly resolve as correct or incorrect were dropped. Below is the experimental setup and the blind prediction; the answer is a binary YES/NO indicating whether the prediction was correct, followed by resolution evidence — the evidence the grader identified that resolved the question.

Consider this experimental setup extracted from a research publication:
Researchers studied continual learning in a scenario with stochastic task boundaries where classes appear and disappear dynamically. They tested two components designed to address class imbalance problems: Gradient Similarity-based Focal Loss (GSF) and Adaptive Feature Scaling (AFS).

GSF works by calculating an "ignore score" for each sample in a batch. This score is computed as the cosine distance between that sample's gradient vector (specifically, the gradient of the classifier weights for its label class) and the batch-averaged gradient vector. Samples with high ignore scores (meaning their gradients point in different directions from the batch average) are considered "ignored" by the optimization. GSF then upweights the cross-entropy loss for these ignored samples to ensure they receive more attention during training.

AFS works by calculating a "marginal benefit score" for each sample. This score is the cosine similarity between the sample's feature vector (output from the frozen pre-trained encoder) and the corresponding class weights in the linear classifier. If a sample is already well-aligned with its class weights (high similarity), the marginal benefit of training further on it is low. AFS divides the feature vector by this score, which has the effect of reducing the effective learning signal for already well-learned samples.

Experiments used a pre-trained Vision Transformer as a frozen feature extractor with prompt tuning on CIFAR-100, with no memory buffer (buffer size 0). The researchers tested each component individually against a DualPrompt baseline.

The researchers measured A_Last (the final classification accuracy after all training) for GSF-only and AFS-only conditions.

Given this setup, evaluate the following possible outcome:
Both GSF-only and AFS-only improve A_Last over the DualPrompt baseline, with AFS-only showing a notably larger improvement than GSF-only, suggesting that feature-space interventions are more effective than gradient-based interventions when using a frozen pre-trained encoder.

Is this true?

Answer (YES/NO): NO